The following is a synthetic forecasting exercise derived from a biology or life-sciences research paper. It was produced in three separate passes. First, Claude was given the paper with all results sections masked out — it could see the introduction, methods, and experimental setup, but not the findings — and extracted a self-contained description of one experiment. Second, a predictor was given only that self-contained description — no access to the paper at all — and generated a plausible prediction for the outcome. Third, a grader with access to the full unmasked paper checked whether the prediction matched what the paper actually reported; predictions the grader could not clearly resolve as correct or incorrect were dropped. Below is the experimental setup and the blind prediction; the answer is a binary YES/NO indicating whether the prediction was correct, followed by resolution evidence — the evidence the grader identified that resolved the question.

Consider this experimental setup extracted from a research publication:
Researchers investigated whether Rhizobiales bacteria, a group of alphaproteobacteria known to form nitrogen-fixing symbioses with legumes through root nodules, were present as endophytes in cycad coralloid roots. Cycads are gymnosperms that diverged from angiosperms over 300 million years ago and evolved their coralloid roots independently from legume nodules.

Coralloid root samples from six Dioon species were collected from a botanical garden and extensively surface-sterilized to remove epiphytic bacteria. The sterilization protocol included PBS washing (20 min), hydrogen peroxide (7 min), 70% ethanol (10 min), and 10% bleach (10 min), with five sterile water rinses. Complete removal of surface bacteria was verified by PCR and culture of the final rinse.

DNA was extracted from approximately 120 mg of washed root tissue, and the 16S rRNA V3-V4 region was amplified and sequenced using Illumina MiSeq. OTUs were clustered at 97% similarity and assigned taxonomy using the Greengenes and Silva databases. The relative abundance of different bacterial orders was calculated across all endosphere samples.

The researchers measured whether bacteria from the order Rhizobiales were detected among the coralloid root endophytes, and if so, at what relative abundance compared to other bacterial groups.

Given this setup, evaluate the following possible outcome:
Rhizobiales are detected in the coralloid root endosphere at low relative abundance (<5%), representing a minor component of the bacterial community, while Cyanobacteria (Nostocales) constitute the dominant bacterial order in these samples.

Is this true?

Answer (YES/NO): NO